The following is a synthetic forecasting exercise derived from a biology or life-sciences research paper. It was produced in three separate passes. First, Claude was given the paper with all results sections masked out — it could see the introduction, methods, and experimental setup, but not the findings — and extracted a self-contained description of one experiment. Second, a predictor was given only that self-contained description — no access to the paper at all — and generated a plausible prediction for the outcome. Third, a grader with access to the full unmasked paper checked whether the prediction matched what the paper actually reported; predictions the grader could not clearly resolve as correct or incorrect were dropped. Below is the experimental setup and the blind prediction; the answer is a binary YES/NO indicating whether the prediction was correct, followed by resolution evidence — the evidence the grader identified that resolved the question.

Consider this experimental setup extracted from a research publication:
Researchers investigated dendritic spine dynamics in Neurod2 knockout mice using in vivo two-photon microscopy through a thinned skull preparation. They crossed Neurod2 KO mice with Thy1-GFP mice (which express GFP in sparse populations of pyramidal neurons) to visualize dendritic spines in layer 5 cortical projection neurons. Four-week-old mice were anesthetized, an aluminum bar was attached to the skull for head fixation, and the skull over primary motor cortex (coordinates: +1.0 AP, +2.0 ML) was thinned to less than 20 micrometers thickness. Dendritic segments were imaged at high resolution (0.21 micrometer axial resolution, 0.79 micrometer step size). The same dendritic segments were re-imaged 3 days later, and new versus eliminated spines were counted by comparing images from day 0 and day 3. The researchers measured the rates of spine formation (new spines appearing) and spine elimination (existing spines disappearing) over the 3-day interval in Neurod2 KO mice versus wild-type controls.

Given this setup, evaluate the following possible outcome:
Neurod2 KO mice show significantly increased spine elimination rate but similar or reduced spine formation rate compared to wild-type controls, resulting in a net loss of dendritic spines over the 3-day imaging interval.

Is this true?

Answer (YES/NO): NO